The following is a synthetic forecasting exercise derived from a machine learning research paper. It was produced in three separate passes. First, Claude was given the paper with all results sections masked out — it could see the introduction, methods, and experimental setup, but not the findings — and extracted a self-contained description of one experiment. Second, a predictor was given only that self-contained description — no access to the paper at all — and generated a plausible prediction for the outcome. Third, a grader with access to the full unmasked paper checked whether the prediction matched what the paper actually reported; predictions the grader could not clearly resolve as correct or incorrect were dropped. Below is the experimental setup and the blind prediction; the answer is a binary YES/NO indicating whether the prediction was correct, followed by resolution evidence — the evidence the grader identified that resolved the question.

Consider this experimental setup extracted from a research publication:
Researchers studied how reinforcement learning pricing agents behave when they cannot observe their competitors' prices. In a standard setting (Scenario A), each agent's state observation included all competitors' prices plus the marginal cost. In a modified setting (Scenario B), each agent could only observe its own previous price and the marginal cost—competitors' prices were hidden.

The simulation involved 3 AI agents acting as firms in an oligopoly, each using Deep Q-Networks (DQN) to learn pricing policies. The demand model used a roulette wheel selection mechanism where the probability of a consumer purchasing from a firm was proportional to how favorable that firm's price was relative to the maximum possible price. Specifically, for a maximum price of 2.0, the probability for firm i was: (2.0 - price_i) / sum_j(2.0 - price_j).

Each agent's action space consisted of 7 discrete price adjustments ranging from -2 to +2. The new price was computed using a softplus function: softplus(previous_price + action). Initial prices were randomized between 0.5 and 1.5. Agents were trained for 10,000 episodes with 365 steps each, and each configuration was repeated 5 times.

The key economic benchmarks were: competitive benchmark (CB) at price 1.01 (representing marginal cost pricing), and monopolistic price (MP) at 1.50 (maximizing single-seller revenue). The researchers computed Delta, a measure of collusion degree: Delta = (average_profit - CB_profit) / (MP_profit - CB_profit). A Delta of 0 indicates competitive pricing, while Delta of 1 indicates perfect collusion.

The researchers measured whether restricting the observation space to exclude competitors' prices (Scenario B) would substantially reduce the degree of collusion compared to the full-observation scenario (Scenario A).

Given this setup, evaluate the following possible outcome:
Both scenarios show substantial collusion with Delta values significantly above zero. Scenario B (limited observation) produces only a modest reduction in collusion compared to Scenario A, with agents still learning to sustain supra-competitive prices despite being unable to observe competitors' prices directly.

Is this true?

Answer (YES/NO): YES